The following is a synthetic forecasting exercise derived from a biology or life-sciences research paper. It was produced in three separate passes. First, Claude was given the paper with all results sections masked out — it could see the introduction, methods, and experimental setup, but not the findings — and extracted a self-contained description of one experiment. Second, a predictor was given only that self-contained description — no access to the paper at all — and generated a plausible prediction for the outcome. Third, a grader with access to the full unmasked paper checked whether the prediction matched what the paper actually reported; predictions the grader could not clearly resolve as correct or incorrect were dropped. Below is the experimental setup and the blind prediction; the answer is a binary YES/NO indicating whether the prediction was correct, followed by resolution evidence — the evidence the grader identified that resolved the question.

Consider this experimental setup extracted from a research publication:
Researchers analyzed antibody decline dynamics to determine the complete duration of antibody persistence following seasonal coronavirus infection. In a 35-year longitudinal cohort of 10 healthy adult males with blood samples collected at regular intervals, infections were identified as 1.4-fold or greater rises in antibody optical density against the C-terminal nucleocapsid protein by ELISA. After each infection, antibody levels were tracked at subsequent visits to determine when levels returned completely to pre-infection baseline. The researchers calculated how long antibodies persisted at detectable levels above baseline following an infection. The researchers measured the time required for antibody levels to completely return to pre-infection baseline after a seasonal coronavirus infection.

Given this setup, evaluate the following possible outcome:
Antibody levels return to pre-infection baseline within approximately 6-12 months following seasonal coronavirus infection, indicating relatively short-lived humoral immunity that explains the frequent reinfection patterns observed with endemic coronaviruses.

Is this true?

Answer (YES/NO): NO